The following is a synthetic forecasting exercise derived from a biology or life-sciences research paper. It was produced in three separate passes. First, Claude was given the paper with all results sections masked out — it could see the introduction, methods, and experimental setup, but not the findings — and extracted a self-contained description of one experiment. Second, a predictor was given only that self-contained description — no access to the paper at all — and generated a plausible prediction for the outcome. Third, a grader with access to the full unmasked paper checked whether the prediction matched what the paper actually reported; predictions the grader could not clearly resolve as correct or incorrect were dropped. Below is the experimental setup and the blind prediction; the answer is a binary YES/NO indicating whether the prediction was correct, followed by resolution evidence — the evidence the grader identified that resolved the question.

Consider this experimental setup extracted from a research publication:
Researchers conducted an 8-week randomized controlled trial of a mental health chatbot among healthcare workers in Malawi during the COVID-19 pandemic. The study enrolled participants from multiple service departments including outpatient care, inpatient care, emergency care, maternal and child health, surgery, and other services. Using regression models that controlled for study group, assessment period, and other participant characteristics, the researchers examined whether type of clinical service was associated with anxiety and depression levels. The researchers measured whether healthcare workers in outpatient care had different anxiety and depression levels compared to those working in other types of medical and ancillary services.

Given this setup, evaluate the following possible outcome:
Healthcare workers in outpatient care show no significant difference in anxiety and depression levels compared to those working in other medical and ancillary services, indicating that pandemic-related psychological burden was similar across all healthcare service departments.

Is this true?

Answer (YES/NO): NO